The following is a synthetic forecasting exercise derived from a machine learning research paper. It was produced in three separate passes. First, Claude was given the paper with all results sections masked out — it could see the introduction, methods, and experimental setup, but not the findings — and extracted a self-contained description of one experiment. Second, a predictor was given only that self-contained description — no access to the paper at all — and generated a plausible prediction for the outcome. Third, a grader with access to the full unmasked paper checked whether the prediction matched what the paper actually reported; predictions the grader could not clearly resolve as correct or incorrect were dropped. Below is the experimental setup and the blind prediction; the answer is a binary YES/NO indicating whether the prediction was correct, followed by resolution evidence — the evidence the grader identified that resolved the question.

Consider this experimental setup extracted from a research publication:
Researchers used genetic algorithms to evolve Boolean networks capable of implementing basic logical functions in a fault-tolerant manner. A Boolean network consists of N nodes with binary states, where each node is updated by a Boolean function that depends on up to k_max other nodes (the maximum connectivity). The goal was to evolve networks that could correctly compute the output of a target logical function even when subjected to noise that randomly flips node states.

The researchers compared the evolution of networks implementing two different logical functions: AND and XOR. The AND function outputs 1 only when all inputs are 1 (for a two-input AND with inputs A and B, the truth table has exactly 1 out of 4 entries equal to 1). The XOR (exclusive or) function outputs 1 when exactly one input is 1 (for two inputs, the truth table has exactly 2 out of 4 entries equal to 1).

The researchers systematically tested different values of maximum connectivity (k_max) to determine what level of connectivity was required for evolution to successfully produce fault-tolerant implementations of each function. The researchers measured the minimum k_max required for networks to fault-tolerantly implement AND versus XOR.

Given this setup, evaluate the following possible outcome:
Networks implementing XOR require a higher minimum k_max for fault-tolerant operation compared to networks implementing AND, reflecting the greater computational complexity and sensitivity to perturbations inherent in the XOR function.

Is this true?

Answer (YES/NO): YES